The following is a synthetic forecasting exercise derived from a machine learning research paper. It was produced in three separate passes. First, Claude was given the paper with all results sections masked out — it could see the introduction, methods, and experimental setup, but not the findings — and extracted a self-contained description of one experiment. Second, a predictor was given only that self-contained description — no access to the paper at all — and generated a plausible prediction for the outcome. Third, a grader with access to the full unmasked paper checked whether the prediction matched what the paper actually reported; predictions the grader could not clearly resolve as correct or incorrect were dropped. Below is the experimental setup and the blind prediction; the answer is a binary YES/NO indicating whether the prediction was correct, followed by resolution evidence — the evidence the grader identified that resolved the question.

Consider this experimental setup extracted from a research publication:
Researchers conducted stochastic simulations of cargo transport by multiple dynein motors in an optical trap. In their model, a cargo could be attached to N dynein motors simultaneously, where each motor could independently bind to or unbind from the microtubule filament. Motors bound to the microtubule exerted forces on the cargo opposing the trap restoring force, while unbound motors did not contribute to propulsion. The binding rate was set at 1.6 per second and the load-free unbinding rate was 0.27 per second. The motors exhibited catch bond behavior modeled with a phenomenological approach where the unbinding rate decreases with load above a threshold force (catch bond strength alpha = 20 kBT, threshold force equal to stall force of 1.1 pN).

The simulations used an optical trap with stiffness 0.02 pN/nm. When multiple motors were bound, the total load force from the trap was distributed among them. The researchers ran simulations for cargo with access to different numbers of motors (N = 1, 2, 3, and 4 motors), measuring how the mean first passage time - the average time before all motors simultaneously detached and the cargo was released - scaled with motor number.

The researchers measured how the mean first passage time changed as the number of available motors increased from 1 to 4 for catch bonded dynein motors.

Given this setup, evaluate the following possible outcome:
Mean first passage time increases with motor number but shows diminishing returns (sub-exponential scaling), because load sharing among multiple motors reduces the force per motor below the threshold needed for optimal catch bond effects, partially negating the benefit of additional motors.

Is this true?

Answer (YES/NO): NO